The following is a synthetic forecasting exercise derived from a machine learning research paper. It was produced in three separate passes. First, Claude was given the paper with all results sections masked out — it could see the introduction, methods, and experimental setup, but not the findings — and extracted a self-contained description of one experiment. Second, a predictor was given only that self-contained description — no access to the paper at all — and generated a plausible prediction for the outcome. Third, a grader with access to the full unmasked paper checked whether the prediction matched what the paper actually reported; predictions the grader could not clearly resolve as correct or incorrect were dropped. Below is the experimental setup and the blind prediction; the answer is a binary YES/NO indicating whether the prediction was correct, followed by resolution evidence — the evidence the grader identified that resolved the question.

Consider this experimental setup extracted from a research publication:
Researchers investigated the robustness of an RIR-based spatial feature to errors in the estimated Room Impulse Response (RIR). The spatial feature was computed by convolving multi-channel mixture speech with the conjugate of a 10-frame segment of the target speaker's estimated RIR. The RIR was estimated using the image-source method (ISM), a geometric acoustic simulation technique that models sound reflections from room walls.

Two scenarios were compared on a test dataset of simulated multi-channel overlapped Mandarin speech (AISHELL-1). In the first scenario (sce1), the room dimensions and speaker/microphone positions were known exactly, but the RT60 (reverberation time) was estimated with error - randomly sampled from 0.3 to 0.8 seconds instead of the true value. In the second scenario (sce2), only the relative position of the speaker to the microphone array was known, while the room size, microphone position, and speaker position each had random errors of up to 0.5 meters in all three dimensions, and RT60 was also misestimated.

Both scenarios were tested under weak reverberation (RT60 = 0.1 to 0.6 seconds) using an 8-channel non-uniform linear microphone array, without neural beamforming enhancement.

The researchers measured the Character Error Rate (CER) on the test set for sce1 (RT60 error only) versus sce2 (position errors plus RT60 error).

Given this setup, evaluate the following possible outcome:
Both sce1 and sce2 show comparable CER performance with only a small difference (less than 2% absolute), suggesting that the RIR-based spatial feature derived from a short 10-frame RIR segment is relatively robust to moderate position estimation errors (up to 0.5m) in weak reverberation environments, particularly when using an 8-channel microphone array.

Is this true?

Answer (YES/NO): NO